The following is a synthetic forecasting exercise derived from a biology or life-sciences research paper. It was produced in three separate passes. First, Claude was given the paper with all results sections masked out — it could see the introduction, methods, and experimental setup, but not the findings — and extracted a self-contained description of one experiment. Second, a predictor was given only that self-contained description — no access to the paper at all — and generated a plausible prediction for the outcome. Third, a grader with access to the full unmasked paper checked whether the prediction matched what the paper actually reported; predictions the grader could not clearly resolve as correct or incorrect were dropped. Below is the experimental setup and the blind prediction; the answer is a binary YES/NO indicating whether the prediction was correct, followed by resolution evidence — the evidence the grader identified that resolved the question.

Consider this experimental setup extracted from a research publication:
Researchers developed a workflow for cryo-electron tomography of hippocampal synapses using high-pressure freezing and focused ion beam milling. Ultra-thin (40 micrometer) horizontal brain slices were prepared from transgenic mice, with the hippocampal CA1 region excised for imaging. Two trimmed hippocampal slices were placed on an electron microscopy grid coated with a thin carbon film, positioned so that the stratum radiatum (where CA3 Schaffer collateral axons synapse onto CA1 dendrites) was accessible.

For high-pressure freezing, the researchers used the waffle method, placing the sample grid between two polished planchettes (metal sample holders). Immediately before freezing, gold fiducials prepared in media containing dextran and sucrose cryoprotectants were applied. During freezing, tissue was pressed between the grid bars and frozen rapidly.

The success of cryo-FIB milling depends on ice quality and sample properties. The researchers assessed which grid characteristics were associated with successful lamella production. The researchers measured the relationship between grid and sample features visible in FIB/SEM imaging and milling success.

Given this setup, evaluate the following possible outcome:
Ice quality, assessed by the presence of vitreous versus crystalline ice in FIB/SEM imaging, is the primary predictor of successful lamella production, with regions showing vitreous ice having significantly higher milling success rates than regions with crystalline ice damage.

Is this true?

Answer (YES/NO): NO